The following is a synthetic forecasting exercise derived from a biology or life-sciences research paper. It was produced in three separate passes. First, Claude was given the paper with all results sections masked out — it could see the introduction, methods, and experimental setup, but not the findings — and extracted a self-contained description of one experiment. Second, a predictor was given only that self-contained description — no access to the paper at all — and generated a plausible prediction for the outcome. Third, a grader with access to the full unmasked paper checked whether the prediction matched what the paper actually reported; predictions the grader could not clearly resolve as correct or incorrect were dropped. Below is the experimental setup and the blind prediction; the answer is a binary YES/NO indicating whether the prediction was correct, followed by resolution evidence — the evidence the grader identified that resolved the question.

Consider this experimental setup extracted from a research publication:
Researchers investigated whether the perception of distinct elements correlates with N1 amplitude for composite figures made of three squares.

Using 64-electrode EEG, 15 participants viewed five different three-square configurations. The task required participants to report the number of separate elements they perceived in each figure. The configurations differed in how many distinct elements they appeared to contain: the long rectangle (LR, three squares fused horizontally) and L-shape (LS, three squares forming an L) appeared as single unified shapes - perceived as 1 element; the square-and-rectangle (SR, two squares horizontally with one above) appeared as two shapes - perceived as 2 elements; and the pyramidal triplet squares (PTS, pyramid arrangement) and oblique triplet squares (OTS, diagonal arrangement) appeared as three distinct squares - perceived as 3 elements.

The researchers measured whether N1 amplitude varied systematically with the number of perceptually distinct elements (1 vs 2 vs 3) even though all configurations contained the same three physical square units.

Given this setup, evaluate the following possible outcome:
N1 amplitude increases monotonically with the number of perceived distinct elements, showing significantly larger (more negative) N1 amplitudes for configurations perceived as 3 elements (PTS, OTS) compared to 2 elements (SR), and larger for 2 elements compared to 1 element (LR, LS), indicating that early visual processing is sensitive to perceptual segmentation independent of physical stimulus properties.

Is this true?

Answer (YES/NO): NO